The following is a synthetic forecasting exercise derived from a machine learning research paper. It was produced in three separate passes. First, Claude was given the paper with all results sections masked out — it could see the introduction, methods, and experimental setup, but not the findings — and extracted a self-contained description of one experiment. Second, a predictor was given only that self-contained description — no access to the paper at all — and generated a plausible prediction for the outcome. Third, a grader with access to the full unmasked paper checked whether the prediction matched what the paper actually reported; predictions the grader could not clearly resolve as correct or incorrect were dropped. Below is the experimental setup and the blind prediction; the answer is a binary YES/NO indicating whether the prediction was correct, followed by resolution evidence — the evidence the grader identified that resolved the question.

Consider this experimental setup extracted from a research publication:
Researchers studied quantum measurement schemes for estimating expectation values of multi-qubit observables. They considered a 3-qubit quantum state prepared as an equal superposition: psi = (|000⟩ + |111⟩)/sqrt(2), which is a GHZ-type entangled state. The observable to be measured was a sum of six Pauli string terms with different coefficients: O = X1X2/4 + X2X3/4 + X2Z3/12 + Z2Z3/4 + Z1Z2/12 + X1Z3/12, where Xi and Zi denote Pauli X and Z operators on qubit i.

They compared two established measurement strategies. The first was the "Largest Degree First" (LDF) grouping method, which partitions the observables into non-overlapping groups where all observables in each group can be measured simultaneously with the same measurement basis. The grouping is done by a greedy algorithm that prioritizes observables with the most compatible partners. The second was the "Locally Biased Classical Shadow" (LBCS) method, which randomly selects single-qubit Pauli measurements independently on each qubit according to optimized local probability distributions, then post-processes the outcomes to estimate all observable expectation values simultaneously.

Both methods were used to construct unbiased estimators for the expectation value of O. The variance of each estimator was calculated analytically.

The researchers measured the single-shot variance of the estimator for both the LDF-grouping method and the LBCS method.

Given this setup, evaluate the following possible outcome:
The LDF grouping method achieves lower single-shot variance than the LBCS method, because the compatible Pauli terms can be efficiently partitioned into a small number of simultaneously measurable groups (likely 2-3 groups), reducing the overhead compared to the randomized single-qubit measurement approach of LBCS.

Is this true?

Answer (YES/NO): YES